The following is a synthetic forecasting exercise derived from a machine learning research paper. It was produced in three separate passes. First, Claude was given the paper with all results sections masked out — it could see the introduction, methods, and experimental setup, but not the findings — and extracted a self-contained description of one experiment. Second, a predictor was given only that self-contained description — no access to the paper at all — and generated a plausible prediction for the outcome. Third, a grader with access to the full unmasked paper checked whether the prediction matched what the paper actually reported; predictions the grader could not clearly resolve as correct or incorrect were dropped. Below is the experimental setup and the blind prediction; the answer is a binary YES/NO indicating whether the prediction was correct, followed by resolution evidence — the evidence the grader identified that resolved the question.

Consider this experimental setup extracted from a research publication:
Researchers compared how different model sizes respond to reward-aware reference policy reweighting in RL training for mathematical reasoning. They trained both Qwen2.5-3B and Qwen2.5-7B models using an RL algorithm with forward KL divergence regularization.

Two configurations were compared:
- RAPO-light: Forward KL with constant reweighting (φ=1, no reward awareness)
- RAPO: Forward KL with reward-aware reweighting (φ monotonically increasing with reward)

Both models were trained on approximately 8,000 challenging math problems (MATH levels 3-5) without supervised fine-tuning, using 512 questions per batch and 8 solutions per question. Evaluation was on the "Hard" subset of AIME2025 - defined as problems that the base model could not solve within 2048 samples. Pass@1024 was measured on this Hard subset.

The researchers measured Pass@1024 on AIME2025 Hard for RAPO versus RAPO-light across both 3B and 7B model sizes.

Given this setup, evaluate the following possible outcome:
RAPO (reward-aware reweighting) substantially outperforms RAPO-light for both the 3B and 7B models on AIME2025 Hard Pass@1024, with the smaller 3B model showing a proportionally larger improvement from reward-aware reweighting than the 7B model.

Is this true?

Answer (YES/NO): NO